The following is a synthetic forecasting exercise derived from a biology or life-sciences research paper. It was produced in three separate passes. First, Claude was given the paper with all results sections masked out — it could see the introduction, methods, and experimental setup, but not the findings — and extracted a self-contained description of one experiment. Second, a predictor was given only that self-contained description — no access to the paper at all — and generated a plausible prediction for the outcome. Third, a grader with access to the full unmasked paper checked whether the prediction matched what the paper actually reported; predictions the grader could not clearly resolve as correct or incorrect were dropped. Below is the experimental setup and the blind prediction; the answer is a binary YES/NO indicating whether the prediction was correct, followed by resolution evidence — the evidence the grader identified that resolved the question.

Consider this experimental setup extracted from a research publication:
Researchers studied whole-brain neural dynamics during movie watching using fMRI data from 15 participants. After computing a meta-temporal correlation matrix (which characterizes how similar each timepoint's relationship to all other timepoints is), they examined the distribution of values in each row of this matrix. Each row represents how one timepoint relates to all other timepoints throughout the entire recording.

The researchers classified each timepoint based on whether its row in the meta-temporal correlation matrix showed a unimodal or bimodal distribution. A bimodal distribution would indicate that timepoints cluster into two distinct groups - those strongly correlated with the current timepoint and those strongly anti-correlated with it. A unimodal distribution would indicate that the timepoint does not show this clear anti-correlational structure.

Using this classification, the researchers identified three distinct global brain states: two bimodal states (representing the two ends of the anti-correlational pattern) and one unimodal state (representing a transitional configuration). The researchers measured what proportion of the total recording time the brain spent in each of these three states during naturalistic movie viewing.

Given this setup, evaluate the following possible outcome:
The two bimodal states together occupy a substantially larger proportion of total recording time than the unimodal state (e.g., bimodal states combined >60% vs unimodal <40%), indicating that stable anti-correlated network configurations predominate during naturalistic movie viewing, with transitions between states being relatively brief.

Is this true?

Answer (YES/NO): NO